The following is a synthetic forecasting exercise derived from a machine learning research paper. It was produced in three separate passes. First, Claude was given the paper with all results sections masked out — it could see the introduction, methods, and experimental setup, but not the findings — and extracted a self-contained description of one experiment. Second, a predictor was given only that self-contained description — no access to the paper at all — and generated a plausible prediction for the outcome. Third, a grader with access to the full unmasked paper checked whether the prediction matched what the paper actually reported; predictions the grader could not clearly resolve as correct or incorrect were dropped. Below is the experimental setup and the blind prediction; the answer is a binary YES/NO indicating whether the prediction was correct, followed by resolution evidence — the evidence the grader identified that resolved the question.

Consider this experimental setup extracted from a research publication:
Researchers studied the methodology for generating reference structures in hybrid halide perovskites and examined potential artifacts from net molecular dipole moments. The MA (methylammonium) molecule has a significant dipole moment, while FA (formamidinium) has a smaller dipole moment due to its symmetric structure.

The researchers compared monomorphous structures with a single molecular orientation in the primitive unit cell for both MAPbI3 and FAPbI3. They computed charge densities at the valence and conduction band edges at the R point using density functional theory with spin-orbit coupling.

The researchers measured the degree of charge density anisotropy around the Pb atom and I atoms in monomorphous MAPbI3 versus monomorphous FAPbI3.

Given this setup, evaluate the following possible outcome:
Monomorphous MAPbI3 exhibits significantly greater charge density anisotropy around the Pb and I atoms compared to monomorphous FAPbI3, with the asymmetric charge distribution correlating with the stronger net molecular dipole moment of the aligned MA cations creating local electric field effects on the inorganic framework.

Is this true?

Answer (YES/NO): YES